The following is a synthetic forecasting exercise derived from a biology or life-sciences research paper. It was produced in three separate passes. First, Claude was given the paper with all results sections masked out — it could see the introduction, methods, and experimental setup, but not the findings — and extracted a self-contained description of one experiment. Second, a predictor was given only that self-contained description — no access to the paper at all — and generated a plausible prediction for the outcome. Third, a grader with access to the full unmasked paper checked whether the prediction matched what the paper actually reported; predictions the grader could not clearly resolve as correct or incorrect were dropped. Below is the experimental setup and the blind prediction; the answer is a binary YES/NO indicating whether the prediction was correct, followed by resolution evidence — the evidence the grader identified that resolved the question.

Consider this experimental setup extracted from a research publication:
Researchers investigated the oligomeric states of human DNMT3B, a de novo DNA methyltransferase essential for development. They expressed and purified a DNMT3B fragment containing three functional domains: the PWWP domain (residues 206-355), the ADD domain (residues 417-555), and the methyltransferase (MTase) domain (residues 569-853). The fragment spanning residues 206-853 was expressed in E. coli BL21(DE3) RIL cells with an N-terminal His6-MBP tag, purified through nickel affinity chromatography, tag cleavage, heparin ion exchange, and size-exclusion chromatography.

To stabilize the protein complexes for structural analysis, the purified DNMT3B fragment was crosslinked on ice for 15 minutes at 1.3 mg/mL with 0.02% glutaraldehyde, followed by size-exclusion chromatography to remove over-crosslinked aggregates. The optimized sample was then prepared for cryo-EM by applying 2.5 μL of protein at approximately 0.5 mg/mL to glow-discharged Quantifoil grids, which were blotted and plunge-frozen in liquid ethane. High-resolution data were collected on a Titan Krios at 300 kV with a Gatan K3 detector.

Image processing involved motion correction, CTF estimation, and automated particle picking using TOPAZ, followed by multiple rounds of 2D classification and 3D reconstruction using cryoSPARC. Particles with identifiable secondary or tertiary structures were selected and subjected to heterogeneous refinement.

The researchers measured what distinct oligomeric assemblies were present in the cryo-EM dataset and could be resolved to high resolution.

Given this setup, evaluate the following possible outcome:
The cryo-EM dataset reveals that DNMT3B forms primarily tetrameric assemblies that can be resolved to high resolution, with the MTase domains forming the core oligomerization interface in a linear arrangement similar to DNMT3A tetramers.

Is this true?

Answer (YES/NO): NO